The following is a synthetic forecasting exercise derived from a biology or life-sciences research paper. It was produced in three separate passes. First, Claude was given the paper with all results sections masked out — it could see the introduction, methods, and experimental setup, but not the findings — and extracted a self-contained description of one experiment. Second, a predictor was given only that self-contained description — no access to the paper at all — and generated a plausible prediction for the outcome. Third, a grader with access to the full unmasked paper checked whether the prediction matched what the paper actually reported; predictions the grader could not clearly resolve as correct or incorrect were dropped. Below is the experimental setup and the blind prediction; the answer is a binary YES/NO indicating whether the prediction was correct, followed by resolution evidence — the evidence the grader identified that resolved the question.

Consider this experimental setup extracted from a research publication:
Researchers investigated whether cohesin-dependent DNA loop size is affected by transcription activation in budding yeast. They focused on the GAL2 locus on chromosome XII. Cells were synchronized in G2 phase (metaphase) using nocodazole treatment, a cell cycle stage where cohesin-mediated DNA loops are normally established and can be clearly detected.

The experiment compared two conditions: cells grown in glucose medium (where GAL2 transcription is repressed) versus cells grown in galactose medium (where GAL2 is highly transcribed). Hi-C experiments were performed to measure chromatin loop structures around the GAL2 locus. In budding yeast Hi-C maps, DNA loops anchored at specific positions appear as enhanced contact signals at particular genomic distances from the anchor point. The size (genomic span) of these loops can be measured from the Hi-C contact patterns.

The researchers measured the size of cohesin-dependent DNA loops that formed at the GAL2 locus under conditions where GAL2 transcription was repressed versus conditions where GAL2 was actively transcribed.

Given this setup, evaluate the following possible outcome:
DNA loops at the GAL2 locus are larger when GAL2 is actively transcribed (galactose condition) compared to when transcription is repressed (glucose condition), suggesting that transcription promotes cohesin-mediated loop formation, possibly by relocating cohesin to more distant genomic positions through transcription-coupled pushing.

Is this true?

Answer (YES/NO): NO